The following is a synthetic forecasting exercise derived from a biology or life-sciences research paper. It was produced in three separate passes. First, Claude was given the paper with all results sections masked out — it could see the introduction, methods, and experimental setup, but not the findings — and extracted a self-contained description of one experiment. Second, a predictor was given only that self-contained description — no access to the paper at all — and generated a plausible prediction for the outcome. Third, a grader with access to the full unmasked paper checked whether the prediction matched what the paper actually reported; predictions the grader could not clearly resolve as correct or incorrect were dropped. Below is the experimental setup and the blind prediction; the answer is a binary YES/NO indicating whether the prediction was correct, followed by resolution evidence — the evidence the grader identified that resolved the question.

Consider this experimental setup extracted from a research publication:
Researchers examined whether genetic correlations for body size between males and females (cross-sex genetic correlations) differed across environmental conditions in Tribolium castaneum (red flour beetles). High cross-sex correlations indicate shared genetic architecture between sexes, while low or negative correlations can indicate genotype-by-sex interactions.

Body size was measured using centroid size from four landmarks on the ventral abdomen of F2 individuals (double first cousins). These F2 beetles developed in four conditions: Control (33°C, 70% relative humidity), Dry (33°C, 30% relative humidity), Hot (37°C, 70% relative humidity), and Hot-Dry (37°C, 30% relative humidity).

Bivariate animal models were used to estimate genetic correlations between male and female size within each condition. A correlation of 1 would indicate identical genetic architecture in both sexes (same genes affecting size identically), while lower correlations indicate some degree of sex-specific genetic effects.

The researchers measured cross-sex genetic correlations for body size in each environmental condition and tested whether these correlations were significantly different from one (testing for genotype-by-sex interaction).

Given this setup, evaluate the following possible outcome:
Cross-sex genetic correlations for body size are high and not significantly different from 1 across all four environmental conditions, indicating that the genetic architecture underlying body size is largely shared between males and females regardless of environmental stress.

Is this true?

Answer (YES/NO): YES